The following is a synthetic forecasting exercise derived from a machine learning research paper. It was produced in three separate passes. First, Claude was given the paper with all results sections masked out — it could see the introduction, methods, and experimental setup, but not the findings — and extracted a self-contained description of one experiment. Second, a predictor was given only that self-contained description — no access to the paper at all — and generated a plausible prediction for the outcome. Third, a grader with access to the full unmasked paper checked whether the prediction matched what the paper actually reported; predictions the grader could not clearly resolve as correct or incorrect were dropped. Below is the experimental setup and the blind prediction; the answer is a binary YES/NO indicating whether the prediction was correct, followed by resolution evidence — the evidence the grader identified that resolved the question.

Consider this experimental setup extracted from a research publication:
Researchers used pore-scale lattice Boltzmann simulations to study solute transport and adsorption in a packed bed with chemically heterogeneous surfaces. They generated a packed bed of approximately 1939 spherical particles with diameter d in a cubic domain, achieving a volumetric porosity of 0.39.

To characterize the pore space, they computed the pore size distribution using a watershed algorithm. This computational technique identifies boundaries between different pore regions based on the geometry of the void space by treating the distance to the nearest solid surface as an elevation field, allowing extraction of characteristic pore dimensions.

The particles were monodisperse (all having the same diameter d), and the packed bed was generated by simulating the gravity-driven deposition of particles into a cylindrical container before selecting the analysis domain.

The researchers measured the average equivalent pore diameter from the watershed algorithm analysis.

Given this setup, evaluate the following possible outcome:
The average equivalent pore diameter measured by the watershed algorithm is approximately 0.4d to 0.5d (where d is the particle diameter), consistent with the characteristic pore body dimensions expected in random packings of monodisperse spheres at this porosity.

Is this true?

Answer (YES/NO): NO